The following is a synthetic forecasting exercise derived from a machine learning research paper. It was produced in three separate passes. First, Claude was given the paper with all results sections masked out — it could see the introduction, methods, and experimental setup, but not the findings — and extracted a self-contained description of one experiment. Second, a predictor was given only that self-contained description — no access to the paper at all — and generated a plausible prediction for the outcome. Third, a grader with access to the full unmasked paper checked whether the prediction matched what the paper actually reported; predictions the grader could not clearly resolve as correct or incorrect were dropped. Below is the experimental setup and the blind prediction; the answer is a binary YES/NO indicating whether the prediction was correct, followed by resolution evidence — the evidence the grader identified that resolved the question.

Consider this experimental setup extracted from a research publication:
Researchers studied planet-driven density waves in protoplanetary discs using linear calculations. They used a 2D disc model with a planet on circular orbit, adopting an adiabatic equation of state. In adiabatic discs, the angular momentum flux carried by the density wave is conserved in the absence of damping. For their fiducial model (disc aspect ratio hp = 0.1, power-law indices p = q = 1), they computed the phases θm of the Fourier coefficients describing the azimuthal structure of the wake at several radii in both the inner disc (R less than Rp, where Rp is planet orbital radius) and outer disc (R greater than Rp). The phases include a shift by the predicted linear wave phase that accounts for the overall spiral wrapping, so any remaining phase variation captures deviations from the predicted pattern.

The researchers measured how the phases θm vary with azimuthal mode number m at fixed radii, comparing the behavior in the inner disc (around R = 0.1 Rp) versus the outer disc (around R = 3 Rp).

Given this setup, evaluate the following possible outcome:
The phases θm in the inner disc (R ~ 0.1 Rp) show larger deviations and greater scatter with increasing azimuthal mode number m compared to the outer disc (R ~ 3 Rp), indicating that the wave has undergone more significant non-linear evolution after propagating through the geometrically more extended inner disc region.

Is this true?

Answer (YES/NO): NO